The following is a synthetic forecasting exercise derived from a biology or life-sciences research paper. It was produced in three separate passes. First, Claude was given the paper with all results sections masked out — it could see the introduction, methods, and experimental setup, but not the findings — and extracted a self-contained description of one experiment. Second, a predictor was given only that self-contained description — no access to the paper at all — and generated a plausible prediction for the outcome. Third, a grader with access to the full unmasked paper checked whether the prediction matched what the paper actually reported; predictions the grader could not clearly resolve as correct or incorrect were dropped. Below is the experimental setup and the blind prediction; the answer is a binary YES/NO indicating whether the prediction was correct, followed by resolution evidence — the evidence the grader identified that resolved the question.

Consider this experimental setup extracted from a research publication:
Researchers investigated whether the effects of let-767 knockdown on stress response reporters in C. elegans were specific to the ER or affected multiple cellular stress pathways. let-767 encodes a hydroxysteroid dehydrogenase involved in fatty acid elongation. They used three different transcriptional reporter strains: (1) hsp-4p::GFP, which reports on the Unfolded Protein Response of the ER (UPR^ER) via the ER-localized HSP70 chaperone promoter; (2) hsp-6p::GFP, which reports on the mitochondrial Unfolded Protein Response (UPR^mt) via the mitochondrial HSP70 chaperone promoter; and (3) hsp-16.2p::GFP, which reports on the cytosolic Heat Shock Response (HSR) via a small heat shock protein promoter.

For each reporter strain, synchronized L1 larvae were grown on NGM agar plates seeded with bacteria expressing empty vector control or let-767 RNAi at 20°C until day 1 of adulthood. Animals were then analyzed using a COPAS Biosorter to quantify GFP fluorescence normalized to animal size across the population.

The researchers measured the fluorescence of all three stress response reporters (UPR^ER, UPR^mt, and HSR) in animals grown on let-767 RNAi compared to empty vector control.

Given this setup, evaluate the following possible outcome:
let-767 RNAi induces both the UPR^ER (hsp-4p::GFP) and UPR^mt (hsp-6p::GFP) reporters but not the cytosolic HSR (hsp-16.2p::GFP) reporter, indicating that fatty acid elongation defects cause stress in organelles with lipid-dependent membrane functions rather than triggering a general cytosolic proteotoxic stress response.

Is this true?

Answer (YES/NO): NO